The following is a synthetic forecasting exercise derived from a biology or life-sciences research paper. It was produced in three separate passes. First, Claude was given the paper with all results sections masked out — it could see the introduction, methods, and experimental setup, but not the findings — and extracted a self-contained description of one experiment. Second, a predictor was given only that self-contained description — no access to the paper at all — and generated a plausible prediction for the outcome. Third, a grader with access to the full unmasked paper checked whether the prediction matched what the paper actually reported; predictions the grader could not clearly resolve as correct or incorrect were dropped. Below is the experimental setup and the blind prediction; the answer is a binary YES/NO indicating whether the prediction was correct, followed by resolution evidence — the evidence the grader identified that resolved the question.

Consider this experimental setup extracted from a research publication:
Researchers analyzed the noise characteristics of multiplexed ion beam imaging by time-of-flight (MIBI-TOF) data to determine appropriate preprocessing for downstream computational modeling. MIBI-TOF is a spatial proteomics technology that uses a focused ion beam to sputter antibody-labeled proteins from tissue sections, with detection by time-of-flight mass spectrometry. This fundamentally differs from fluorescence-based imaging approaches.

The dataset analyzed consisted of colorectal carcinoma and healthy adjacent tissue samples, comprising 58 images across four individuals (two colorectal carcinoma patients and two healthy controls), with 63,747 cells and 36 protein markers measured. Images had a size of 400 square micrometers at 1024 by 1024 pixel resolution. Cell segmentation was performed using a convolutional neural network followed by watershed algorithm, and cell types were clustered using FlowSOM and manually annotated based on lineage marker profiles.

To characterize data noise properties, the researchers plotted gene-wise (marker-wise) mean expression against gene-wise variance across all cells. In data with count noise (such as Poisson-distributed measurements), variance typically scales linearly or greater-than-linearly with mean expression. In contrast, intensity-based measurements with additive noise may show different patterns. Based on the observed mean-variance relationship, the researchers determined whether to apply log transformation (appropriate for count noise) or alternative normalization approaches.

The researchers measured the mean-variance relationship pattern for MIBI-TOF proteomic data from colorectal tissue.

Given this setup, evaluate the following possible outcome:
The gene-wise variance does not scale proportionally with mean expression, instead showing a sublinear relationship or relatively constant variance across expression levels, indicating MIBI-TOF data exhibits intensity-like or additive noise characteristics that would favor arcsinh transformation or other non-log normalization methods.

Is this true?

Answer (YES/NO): YES